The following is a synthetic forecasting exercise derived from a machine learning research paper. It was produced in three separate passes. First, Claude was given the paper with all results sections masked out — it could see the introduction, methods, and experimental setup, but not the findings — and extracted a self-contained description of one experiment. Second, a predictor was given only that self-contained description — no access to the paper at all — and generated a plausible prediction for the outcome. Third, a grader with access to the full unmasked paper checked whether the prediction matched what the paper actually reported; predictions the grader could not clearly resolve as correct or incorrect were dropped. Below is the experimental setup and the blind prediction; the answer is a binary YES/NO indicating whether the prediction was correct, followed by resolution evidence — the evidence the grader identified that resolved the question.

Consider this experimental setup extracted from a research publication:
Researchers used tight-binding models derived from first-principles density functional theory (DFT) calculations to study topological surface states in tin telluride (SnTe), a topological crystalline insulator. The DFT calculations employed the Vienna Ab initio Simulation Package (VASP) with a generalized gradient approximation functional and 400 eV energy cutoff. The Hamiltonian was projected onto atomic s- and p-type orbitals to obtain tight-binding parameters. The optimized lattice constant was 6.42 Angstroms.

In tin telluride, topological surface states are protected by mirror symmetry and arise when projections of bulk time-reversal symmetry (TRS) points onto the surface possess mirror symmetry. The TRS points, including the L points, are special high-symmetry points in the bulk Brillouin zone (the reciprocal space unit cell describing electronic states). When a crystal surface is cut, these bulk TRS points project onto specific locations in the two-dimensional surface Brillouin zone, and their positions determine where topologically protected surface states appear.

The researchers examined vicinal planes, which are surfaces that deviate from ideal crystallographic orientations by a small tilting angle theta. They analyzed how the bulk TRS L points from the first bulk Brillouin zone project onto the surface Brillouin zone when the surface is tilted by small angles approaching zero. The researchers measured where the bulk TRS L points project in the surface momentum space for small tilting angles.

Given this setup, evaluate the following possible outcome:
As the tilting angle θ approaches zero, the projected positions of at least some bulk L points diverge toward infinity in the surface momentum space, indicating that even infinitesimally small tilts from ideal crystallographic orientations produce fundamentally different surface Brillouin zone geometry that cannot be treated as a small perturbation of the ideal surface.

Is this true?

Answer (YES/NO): NO